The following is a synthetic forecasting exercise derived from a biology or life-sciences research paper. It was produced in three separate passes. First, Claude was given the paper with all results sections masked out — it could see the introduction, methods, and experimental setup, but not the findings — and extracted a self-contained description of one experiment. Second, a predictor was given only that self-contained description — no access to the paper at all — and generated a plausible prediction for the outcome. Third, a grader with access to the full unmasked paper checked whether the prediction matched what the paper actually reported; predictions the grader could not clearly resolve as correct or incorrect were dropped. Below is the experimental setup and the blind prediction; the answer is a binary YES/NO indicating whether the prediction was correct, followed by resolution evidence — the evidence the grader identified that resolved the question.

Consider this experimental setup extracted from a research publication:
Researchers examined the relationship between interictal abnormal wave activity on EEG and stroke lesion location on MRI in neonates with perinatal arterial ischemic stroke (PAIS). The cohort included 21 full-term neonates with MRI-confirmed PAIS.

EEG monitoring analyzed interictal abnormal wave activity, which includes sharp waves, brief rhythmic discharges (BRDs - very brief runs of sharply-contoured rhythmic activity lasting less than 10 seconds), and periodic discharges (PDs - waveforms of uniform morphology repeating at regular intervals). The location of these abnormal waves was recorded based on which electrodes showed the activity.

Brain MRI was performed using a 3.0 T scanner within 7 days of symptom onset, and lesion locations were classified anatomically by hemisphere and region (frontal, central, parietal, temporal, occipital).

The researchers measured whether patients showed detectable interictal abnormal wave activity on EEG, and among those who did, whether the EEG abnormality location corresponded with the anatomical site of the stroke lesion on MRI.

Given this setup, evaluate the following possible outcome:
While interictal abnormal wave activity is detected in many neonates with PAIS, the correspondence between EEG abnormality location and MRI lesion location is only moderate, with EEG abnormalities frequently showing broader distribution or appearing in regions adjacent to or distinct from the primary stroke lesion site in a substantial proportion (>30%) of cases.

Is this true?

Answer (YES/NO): NO